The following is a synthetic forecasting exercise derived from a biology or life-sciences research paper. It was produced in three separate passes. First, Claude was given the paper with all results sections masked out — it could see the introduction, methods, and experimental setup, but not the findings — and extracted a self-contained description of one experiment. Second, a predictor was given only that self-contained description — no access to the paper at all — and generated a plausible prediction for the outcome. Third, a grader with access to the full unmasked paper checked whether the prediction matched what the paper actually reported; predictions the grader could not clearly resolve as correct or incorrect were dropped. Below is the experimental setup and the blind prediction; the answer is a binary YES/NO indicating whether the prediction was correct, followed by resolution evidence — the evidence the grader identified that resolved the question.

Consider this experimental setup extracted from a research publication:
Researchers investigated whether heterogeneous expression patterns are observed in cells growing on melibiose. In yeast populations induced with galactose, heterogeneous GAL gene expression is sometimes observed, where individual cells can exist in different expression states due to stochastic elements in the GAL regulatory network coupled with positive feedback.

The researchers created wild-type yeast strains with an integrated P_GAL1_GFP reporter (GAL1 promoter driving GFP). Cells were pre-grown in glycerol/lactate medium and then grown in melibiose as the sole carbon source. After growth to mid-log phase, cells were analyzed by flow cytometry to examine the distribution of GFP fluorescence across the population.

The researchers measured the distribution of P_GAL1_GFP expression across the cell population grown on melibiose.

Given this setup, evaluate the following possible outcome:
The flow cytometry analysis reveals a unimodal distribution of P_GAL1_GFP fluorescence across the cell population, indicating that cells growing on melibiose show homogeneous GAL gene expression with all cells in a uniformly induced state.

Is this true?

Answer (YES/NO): NO